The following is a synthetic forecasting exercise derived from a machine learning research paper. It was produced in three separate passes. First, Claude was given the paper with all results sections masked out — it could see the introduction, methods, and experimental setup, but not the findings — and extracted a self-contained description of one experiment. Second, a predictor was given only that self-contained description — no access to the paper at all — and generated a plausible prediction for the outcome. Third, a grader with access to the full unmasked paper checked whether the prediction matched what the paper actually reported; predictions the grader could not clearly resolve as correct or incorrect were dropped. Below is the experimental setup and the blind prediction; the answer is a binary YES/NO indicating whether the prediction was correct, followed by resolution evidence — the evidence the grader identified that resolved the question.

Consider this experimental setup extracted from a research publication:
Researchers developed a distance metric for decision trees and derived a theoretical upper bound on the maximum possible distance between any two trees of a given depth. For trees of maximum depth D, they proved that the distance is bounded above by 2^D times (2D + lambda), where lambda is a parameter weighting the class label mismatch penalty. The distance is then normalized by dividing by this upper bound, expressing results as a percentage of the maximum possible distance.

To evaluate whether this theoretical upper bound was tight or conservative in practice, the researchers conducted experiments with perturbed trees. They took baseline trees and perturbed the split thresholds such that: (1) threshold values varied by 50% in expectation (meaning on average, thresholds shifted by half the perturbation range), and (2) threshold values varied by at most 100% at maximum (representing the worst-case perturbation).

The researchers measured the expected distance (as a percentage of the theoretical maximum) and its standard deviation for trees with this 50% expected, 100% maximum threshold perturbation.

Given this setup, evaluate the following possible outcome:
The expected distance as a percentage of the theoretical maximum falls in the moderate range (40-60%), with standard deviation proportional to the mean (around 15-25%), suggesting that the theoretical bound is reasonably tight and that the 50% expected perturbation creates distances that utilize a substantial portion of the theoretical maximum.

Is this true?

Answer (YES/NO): NO